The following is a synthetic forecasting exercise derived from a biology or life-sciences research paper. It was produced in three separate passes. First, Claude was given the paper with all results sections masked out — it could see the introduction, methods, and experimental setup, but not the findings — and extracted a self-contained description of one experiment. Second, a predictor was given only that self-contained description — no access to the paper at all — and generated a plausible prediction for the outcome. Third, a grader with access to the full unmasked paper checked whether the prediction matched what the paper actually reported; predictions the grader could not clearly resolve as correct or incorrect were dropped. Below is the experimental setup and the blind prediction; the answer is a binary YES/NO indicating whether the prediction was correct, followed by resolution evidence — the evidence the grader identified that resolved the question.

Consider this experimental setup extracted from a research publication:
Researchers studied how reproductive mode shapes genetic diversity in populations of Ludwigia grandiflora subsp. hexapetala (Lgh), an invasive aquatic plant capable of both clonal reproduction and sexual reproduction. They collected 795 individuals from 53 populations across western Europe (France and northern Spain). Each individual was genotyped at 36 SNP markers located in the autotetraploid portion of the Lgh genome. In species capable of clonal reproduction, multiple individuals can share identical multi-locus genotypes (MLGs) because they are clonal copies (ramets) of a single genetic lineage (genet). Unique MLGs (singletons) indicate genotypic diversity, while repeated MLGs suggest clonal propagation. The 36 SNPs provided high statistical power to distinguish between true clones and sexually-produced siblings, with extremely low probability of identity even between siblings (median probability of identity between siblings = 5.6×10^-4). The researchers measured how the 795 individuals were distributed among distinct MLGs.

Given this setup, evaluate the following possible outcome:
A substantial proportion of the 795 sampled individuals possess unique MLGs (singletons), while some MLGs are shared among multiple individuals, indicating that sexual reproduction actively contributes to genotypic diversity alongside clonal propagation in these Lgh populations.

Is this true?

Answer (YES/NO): YES